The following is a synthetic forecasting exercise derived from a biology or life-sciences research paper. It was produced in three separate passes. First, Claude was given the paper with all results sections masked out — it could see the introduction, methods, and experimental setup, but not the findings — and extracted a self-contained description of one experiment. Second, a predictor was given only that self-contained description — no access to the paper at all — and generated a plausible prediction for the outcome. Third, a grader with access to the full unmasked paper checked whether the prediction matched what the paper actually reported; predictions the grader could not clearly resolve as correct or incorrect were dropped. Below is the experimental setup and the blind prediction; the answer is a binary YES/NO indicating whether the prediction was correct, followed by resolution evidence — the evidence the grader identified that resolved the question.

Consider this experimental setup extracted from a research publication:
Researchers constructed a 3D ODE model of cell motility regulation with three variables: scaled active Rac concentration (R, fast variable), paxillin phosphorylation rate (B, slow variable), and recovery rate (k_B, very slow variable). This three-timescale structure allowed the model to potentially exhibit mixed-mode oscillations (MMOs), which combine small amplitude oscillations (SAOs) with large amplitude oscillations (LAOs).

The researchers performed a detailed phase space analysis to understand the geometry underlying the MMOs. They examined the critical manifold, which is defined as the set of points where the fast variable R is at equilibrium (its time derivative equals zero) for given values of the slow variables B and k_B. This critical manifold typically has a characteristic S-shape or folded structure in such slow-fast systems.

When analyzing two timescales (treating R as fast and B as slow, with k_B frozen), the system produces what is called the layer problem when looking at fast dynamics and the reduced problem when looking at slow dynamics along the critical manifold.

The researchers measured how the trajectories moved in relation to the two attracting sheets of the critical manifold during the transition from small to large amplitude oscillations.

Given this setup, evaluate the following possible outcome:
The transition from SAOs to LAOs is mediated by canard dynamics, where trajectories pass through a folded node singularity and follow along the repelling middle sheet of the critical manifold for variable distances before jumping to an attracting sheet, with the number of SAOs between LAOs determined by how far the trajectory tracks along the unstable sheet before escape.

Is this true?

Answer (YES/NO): NO